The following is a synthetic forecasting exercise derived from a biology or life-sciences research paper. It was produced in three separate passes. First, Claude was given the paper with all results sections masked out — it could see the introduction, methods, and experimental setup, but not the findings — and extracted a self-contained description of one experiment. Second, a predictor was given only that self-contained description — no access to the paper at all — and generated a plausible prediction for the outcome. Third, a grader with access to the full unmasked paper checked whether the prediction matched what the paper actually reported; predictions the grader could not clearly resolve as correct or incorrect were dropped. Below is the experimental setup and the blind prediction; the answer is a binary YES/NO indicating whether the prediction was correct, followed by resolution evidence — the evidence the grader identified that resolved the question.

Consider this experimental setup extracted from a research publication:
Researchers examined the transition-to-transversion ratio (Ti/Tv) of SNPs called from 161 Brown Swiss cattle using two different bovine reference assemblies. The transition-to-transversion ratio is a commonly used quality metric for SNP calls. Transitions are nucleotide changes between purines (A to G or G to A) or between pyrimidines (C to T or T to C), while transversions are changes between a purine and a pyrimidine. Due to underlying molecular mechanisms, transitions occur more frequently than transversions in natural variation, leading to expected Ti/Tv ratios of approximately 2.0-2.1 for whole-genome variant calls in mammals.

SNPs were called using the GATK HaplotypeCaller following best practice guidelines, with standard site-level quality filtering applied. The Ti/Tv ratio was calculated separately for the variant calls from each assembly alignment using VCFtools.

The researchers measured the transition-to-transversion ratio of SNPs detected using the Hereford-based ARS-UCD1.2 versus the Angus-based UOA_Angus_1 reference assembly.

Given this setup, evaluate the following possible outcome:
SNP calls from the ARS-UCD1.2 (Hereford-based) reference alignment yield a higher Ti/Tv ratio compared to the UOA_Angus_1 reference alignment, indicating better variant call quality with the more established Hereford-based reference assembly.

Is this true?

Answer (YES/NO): NO